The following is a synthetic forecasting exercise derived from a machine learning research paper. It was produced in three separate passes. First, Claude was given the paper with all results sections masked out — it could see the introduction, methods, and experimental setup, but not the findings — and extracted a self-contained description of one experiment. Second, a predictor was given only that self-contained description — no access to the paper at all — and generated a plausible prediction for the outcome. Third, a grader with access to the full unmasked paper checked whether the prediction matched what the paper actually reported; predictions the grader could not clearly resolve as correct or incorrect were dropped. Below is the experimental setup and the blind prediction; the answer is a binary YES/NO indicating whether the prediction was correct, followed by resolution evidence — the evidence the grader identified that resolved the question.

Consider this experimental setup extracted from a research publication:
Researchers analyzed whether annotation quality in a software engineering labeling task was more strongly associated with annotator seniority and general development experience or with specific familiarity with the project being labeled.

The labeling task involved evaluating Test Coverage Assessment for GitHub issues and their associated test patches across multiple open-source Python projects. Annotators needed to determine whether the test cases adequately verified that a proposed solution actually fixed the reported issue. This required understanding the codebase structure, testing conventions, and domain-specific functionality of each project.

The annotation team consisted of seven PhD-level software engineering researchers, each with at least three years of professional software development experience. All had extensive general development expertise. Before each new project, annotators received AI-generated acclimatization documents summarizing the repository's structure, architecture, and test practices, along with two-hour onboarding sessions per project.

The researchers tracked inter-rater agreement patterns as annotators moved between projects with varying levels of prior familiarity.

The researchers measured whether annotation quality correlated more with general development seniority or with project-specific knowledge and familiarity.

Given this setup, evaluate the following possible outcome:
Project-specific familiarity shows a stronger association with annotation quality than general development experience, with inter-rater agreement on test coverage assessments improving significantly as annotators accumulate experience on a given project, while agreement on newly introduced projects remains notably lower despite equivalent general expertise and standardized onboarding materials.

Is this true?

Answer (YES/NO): YES